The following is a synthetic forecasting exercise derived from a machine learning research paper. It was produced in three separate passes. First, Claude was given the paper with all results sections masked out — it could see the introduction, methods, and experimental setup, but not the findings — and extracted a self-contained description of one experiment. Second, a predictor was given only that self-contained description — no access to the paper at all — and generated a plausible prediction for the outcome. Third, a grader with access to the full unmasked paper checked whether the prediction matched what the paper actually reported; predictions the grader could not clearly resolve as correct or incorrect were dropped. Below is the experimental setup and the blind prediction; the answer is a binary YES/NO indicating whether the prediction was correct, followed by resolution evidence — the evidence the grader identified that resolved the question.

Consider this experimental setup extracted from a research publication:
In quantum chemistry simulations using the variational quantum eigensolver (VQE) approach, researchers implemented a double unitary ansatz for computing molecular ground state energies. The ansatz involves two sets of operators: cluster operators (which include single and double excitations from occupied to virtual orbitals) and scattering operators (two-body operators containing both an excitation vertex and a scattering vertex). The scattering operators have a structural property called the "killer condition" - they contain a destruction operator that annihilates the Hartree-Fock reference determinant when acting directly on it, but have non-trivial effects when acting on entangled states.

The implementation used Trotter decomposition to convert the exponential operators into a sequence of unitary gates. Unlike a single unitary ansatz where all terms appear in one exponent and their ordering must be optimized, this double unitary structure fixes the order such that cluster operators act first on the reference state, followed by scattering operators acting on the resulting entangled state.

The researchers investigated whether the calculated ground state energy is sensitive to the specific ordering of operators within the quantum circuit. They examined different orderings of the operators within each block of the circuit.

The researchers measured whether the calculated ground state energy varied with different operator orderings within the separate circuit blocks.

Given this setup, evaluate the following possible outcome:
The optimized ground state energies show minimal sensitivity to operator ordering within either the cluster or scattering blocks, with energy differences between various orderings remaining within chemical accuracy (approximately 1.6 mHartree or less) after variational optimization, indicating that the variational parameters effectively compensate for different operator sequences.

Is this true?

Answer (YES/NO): NO